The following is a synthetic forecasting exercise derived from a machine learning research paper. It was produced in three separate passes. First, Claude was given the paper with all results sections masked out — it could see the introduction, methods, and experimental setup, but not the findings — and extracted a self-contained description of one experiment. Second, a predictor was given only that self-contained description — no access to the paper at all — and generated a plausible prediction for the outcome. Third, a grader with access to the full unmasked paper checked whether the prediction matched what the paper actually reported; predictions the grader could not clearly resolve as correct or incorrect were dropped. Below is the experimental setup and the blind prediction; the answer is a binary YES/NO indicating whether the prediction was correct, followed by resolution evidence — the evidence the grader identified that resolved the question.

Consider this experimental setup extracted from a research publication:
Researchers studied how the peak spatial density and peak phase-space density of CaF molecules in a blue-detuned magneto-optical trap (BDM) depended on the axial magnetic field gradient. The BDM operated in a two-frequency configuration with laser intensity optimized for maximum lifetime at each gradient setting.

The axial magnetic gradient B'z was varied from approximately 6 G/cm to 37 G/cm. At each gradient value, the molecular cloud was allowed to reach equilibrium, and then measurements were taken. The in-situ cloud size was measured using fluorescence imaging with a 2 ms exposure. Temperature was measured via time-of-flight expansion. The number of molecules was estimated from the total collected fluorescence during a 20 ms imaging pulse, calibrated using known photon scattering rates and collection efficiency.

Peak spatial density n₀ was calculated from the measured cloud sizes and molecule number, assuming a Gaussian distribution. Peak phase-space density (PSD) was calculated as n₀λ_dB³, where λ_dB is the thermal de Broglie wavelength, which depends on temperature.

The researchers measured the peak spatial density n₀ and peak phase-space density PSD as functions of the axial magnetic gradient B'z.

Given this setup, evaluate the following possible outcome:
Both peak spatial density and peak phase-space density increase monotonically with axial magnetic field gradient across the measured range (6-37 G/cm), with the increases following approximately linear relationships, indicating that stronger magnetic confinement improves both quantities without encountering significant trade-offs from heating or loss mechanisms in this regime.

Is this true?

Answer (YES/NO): NO